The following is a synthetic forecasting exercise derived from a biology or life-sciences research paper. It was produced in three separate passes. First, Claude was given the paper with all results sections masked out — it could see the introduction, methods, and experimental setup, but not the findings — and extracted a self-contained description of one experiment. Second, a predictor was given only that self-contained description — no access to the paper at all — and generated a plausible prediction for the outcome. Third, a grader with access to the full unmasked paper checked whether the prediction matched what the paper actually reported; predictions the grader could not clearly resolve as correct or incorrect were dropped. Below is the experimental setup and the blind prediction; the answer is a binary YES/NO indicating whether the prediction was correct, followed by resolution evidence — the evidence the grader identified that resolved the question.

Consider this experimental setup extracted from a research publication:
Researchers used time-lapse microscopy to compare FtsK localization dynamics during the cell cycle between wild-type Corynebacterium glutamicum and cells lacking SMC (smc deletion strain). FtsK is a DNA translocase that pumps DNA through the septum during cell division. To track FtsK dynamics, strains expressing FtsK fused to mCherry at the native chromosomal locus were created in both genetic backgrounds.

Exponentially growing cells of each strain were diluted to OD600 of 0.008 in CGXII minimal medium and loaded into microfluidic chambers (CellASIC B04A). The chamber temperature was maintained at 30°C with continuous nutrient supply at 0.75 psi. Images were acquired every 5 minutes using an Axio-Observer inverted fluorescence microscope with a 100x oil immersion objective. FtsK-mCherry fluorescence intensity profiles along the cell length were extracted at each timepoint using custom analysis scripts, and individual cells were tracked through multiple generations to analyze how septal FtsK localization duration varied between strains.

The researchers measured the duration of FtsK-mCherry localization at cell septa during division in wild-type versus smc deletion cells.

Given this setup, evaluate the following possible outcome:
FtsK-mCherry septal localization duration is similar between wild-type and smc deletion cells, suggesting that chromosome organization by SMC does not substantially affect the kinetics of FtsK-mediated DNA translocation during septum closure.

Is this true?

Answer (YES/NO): NO